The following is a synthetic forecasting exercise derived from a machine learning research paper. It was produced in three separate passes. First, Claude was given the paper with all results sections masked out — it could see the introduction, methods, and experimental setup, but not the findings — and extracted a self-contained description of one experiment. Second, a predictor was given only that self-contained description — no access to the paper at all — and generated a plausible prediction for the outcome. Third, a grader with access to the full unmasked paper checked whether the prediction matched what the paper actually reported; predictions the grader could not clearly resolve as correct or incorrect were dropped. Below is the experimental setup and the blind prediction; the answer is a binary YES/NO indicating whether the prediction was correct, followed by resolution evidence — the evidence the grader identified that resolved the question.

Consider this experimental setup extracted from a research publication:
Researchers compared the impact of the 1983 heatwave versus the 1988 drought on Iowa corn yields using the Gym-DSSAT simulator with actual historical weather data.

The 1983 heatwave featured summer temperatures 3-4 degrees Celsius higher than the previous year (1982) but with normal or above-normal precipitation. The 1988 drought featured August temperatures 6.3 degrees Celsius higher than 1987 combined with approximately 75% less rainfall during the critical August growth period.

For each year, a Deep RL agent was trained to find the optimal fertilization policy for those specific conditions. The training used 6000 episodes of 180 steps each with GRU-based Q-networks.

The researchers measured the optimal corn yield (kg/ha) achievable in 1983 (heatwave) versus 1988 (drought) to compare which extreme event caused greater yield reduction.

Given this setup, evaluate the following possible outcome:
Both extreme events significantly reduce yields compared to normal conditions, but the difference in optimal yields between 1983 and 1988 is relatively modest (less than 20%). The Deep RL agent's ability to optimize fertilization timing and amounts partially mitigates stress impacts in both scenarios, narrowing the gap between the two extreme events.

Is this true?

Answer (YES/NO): NO